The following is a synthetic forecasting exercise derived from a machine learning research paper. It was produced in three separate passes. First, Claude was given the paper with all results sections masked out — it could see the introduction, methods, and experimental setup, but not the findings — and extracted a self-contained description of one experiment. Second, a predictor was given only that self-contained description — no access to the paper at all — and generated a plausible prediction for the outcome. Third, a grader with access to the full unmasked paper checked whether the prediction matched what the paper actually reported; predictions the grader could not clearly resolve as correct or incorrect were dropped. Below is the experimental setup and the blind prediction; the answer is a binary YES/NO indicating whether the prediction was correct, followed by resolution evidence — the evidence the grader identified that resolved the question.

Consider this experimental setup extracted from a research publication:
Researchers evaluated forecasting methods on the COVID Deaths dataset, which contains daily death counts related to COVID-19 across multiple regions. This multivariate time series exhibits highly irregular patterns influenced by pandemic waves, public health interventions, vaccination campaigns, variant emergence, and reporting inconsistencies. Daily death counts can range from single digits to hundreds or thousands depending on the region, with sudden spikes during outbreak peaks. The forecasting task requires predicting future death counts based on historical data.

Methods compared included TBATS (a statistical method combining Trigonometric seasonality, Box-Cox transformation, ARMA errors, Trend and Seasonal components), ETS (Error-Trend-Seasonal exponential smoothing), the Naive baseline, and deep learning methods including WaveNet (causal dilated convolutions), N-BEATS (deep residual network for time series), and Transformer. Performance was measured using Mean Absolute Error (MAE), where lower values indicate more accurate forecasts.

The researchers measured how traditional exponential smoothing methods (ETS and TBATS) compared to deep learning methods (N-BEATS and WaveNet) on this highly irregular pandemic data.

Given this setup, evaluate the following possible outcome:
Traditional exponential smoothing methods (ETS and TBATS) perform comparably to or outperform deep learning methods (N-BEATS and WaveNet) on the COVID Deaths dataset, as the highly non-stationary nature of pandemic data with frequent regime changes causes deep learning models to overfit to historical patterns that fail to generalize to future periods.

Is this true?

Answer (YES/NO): YES